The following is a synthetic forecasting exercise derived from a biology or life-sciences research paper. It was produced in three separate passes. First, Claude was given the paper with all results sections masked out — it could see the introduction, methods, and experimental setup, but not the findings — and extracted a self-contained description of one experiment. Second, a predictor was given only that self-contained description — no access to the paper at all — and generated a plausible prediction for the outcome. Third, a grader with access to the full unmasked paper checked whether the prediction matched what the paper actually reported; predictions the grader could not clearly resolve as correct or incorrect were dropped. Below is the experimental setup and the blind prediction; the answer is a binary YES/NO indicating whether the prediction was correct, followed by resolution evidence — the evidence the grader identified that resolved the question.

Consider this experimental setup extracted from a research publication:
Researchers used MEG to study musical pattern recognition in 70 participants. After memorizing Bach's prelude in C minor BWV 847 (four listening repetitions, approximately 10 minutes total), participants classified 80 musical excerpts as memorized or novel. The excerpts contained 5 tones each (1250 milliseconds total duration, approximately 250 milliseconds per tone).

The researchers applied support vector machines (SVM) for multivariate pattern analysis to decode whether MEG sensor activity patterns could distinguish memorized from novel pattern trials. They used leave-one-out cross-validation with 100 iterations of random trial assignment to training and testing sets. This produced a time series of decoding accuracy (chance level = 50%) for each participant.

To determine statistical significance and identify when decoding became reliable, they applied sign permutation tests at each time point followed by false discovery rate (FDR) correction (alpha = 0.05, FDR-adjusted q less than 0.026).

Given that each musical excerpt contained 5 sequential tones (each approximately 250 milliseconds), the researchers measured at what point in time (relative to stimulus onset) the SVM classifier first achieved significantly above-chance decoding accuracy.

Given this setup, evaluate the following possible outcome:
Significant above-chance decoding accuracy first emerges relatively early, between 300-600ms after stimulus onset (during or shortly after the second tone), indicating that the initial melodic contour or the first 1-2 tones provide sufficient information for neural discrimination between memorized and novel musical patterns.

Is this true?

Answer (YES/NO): NO